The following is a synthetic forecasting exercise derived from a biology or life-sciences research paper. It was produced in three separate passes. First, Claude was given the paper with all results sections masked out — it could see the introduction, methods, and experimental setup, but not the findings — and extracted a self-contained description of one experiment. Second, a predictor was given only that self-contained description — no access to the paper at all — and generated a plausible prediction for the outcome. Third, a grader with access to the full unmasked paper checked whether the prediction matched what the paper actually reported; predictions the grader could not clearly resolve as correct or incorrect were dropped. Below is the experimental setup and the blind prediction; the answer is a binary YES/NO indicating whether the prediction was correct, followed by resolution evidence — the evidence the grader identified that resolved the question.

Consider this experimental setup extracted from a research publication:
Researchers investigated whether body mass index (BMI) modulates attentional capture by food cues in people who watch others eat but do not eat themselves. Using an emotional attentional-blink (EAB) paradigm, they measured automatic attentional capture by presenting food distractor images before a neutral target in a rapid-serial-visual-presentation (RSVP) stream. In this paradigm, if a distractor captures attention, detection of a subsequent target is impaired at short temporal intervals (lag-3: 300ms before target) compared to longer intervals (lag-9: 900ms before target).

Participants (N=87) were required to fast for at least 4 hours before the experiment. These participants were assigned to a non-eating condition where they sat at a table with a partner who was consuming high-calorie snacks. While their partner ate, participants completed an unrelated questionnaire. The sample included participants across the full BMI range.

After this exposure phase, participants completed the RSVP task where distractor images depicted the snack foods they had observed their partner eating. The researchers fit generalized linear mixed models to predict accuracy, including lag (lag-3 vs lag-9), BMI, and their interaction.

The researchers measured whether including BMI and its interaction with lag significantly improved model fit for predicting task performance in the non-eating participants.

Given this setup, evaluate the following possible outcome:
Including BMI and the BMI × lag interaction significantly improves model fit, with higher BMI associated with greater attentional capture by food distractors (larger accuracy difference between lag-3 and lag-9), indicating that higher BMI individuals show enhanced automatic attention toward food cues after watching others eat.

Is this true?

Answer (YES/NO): NO